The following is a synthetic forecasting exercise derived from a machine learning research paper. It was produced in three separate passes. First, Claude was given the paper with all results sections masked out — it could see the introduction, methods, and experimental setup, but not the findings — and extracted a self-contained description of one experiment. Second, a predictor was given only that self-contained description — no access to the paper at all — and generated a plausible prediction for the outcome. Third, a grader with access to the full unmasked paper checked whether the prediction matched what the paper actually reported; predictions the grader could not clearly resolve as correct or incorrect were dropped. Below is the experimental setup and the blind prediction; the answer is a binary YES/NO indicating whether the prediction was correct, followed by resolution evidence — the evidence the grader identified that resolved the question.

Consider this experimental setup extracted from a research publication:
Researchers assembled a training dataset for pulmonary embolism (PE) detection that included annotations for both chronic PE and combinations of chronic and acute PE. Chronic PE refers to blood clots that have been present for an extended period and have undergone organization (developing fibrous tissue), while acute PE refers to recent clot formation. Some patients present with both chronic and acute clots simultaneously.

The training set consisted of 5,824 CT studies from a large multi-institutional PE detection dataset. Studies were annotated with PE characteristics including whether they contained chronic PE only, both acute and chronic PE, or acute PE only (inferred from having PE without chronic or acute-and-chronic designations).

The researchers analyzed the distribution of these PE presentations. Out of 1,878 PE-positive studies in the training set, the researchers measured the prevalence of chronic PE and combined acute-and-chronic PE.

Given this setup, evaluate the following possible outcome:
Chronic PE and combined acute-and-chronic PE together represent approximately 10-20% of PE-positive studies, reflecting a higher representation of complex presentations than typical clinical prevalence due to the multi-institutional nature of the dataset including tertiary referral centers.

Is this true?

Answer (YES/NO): YES